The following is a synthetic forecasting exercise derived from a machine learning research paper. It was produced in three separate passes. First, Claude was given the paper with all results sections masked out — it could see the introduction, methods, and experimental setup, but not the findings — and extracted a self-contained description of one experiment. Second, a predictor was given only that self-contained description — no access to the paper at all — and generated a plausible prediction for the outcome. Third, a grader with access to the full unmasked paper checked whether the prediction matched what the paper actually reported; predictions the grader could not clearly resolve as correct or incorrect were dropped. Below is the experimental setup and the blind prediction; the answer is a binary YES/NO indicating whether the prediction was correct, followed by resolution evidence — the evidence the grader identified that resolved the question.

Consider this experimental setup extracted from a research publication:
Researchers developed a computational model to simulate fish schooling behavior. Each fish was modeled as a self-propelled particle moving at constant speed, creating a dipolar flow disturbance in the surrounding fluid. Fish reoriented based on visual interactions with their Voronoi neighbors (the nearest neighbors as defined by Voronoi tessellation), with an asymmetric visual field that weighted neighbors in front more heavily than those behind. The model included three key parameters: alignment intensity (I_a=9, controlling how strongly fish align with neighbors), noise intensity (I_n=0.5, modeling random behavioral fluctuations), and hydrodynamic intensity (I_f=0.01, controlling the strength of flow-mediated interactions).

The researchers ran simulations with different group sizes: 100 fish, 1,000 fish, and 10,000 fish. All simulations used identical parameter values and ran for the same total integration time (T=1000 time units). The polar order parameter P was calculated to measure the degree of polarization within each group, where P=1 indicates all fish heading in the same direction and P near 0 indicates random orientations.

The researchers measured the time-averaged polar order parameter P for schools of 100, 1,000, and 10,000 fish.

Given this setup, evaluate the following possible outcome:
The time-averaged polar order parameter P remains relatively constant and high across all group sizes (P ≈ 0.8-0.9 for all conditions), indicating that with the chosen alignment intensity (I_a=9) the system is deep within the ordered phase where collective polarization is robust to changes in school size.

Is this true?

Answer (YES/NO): NO